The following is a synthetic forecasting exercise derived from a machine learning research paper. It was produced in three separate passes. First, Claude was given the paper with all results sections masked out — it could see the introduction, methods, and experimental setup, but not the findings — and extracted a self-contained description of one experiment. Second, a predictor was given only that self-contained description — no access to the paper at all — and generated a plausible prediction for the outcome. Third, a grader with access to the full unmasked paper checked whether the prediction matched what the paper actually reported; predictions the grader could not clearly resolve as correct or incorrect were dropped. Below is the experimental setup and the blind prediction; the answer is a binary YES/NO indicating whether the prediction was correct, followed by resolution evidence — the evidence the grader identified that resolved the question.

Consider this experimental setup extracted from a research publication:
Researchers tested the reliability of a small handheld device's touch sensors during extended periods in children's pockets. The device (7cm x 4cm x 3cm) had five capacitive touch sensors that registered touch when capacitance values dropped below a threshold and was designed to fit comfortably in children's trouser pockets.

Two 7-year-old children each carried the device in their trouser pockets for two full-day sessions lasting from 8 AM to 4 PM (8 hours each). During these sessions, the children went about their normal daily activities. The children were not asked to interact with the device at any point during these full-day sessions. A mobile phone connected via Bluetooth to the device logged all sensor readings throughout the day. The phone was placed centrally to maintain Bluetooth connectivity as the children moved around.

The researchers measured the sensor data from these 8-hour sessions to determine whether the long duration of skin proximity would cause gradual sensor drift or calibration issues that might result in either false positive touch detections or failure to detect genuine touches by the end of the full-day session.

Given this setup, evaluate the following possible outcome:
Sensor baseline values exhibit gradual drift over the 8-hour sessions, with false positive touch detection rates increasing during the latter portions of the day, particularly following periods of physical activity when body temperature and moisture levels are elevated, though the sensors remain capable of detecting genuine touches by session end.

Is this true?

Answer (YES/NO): NO